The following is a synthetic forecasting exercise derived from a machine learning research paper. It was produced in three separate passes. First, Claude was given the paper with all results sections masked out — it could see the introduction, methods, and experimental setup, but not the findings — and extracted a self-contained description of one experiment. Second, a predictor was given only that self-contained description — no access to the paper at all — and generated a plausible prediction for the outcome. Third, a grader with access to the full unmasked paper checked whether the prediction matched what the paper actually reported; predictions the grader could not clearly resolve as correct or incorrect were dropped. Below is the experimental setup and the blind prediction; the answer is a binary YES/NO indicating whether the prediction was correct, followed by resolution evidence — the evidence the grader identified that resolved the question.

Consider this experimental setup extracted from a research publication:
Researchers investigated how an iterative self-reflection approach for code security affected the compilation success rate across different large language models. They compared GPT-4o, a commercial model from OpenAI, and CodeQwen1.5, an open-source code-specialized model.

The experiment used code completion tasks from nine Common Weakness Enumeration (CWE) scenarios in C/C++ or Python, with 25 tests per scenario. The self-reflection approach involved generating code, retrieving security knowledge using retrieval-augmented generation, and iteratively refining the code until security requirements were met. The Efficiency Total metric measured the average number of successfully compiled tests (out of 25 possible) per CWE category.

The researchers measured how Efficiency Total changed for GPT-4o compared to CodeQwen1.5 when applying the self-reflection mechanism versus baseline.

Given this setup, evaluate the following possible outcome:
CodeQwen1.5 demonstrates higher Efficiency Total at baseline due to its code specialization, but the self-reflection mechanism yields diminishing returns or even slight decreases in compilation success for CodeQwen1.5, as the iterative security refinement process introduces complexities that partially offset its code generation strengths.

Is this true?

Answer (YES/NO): NO